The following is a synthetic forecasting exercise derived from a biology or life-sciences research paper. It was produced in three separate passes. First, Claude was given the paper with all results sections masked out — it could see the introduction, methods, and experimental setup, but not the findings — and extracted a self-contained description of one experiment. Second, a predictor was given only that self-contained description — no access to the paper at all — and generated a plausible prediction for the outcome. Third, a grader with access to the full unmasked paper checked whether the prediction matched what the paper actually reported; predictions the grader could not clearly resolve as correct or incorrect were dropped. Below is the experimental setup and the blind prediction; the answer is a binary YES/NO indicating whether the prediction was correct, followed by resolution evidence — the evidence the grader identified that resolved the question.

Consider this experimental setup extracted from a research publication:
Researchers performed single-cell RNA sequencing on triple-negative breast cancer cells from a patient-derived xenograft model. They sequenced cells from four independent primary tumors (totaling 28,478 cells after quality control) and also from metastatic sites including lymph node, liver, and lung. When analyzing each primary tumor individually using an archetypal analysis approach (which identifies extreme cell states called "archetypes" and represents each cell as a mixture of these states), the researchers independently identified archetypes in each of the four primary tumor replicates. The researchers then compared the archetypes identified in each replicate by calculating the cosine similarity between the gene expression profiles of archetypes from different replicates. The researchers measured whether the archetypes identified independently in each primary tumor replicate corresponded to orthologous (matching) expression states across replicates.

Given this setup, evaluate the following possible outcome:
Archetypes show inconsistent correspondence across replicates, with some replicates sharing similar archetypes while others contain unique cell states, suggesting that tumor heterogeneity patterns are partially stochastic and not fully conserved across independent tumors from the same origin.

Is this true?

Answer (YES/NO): NO